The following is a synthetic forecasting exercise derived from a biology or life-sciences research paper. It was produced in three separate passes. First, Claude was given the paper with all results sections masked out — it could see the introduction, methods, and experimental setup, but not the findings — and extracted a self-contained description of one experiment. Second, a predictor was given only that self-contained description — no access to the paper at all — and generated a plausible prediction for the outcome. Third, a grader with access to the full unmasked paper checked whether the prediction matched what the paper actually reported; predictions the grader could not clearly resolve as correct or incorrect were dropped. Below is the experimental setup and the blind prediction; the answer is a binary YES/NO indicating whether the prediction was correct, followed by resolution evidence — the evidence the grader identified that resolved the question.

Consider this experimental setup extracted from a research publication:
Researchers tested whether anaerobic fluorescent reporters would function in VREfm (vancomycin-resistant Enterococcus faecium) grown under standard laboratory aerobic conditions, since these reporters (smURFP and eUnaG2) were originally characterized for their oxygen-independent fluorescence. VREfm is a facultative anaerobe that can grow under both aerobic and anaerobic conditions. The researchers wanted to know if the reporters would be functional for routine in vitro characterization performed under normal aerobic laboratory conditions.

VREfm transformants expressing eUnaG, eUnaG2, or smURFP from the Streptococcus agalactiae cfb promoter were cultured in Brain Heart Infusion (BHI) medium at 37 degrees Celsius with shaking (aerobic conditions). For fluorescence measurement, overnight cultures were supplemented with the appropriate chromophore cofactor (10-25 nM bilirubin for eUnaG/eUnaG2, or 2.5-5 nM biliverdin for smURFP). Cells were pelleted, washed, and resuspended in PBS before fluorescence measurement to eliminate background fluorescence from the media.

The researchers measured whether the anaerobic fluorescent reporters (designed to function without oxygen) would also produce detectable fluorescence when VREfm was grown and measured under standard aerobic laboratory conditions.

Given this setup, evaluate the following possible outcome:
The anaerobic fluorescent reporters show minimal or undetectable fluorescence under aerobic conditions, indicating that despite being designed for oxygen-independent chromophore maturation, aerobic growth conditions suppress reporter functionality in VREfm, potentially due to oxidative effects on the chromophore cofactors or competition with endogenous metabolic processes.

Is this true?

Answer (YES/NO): NO